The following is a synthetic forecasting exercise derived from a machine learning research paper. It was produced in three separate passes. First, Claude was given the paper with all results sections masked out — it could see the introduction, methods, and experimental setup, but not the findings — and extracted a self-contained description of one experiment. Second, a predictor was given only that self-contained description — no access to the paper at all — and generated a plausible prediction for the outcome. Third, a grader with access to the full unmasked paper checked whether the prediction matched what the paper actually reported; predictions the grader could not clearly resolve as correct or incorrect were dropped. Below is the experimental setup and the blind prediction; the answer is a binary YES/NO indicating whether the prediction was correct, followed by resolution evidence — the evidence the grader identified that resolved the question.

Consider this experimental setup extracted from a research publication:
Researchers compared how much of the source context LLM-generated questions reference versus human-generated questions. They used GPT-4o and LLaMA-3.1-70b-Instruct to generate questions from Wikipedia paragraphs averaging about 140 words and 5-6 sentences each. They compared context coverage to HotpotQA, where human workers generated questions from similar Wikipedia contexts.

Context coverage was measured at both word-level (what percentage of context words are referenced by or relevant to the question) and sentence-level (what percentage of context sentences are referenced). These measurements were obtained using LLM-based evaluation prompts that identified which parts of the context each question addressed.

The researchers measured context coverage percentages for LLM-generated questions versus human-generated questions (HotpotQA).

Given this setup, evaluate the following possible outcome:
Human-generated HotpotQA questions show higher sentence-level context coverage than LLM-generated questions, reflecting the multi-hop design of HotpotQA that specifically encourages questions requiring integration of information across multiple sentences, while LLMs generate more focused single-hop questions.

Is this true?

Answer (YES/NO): YES